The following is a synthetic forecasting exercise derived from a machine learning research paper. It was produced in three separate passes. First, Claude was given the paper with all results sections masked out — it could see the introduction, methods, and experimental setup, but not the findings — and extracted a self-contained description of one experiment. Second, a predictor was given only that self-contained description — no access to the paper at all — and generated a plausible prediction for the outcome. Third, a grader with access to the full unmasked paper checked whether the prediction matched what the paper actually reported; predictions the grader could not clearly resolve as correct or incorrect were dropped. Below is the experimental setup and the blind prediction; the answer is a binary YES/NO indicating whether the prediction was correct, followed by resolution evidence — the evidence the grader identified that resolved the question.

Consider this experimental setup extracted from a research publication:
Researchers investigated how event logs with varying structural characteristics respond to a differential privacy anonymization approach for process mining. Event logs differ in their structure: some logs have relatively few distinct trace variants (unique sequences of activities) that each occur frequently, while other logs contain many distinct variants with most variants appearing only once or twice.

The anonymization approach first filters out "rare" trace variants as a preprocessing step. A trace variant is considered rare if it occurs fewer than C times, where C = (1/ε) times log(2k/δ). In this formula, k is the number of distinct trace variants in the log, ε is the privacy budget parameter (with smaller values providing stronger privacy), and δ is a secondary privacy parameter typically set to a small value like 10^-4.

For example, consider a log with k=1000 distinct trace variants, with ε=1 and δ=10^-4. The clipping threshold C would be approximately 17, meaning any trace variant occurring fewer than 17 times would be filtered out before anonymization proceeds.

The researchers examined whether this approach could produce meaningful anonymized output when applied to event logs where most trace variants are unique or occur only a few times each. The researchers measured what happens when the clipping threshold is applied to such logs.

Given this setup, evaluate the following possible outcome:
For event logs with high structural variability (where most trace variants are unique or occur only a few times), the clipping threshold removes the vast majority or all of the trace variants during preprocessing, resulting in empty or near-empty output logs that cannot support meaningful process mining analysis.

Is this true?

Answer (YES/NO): YES